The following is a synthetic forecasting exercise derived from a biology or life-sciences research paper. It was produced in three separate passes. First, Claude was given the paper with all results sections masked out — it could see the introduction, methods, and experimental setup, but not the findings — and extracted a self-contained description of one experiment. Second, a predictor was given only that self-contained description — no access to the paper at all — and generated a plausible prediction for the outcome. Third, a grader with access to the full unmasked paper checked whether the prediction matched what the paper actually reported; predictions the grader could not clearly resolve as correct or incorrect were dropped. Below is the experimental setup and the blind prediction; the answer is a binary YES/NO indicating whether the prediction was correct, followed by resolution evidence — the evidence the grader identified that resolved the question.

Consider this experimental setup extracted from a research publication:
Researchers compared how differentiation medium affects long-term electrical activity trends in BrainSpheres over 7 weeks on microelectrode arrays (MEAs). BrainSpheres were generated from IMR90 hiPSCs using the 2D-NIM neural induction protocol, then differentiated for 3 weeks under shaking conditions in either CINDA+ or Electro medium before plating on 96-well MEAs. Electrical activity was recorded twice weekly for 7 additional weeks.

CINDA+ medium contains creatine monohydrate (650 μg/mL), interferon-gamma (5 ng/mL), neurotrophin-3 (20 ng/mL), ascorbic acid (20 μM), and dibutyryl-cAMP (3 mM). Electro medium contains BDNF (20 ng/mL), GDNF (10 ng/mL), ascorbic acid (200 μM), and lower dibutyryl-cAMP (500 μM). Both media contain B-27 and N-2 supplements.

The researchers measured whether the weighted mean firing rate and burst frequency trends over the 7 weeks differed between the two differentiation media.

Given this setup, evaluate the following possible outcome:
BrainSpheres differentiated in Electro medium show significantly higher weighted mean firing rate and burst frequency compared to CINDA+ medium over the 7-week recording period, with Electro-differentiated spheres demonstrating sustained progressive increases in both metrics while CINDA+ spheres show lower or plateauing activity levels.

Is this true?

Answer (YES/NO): NO